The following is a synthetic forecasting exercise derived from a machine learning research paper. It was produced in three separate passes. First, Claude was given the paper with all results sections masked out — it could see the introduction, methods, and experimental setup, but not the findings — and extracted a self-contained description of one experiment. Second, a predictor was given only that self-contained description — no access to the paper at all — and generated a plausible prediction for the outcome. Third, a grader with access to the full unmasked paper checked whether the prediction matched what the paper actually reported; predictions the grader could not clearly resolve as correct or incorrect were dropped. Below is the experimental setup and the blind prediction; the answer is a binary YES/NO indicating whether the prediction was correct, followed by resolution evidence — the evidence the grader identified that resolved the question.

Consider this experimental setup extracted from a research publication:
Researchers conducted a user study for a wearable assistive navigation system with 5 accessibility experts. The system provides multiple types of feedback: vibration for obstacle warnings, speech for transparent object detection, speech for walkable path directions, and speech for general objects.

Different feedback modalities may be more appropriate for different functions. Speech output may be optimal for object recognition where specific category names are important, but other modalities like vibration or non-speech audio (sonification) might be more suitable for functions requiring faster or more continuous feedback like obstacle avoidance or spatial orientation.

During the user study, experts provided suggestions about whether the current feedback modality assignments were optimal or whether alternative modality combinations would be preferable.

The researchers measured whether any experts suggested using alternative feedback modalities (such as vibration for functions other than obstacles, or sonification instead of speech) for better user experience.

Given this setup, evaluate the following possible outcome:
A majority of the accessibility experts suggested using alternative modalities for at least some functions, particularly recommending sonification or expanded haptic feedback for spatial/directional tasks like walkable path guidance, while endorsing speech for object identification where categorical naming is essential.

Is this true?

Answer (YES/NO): NO